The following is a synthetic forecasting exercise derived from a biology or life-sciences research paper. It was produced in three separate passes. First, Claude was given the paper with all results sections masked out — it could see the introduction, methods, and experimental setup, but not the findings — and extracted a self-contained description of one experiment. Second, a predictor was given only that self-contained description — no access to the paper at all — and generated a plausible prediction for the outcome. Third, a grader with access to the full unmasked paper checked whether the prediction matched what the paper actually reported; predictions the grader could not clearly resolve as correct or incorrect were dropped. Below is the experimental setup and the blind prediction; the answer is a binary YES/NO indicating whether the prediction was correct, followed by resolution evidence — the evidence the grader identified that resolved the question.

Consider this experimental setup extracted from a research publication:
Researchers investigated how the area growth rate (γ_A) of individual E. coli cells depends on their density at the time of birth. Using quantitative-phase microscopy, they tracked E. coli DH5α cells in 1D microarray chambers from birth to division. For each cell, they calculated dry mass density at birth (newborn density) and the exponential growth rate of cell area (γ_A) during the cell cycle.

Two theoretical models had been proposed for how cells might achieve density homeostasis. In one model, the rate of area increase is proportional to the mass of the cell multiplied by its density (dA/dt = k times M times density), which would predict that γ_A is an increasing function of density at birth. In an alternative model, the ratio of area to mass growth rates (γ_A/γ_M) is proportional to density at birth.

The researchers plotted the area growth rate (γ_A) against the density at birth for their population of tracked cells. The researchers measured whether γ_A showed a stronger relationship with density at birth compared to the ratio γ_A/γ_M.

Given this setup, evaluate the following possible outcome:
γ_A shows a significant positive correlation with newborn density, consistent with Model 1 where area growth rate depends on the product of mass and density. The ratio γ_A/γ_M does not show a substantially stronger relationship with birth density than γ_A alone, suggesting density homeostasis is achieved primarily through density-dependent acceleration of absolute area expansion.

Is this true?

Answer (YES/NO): YES